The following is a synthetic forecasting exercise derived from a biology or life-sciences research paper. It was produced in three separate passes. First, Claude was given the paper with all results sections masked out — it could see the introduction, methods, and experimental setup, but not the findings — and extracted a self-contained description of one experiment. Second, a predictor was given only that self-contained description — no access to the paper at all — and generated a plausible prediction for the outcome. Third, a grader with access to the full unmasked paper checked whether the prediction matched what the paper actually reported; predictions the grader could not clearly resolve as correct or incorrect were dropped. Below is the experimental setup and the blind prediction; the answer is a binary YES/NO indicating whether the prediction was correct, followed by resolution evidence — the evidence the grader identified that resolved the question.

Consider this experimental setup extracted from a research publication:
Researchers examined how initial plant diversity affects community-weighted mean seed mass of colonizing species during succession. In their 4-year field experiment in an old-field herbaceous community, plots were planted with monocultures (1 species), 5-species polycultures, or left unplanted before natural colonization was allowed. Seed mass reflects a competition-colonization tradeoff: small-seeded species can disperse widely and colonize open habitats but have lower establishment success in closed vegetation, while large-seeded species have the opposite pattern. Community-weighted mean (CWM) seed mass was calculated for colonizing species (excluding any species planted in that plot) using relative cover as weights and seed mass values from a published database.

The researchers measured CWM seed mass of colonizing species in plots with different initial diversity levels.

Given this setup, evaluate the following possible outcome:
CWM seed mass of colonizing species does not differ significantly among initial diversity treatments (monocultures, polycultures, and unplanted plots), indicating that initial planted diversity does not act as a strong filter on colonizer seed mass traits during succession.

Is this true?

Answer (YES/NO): NO